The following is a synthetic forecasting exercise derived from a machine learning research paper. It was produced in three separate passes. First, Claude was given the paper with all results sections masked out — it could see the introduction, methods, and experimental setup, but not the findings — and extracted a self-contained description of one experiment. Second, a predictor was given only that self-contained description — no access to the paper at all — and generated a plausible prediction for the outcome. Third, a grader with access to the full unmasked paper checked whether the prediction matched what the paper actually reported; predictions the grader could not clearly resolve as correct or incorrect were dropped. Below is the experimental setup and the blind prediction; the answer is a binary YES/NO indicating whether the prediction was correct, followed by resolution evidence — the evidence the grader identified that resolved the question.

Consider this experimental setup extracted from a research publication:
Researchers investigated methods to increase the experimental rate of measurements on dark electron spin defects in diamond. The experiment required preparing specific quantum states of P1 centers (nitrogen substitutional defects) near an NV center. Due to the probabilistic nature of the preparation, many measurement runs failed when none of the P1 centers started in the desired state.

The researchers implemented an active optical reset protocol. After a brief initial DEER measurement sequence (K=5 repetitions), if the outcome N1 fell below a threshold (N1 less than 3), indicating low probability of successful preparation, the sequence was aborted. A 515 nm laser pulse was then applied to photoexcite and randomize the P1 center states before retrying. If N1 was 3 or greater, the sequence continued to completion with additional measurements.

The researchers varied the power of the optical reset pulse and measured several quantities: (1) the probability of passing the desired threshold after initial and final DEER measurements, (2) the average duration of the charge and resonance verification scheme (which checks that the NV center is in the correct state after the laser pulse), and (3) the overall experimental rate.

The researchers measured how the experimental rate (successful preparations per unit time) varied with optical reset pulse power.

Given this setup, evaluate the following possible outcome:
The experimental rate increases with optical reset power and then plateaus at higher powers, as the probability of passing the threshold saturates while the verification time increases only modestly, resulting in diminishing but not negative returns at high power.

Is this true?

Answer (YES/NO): NO